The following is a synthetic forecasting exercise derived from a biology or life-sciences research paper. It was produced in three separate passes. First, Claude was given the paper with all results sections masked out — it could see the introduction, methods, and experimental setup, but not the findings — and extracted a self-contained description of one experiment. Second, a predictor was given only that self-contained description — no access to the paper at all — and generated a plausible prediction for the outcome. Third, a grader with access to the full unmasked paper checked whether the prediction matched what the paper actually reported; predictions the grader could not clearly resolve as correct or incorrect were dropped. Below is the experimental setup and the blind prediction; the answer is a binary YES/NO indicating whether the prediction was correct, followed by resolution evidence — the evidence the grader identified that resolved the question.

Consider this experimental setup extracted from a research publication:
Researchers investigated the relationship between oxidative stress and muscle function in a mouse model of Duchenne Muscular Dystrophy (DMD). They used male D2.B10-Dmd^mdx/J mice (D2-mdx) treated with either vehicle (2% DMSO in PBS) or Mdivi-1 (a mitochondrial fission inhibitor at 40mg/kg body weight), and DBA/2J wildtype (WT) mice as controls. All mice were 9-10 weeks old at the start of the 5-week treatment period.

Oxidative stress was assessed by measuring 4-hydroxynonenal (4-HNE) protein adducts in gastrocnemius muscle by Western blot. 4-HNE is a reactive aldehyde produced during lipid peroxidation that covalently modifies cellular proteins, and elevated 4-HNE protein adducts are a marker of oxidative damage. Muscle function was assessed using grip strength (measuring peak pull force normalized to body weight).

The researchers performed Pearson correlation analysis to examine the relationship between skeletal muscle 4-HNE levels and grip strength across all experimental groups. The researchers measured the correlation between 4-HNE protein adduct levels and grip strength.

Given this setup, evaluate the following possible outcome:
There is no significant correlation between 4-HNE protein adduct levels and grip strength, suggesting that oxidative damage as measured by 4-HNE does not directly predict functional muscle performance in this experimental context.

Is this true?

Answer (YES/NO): NO